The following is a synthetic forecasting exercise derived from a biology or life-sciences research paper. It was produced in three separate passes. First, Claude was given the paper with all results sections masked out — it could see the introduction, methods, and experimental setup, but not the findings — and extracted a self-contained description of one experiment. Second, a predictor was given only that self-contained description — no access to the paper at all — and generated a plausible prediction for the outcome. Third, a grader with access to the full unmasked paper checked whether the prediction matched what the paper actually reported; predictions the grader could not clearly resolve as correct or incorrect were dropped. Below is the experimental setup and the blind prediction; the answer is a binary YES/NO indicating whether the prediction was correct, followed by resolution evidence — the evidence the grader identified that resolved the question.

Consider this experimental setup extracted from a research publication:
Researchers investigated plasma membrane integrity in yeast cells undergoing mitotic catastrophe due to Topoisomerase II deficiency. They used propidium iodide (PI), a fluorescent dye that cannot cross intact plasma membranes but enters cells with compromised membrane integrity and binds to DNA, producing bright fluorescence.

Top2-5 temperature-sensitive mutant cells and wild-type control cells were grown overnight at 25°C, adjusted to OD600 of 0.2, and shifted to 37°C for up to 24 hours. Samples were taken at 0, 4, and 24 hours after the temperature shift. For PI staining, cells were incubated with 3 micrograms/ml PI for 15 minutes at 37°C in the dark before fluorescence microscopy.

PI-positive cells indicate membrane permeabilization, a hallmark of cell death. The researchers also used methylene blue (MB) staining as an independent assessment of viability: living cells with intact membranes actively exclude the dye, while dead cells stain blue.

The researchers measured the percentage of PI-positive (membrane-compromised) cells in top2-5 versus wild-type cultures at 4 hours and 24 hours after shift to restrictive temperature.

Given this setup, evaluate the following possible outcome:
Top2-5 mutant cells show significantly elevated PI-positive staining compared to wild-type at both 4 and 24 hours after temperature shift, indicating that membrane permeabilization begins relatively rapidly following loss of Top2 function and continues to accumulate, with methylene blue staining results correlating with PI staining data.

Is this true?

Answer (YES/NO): NO